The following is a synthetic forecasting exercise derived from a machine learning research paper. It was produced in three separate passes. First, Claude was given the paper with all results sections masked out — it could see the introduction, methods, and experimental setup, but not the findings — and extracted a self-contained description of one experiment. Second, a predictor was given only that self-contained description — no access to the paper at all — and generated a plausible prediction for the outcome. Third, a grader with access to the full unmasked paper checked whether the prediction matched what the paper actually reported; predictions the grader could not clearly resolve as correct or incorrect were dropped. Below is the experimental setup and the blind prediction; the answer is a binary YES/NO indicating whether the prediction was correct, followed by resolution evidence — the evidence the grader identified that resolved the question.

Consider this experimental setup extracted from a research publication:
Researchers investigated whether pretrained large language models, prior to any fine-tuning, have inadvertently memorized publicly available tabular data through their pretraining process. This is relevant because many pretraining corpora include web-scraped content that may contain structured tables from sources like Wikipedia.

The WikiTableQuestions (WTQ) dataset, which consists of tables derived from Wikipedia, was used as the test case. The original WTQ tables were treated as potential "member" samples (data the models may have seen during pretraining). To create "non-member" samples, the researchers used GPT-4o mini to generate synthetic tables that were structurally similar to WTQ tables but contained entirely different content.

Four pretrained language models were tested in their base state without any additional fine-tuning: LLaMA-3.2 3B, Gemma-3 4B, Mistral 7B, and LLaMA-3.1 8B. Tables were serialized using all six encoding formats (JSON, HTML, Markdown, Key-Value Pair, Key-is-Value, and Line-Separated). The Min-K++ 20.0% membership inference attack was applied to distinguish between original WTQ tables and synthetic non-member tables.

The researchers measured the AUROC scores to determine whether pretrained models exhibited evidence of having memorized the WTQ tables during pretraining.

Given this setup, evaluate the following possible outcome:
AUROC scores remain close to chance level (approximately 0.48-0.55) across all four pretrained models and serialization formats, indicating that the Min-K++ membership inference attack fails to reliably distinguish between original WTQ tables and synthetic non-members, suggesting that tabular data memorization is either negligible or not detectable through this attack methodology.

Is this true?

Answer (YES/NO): NO